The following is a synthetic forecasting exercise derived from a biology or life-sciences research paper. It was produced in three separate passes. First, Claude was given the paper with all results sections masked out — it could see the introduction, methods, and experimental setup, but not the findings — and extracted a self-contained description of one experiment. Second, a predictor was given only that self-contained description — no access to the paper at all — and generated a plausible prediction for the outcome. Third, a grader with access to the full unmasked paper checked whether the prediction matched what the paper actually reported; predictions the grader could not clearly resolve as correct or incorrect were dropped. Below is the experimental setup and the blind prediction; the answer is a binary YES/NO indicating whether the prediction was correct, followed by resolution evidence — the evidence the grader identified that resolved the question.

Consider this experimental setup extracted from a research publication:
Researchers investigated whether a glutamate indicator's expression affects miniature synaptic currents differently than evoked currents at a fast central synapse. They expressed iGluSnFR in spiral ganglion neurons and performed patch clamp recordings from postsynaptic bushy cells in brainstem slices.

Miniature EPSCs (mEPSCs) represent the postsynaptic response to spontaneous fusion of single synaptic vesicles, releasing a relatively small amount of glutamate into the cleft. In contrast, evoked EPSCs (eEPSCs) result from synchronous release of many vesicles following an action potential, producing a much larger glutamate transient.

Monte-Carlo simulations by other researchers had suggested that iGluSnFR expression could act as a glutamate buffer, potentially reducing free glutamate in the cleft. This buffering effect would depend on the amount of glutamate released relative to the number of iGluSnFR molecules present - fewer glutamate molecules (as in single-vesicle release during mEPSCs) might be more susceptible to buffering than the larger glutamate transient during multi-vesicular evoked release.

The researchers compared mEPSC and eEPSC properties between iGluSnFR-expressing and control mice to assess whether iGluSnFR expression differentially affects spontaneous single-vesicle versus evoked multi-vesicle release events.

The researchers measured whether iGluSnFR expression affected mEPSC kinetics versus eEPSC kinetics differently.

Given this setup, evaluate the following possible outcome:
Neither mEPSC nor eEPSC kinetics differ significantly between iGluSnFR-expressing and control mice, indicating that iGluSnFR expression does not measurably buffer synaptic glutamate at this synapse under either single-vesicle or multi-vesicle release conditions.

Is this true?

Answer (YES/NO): NO